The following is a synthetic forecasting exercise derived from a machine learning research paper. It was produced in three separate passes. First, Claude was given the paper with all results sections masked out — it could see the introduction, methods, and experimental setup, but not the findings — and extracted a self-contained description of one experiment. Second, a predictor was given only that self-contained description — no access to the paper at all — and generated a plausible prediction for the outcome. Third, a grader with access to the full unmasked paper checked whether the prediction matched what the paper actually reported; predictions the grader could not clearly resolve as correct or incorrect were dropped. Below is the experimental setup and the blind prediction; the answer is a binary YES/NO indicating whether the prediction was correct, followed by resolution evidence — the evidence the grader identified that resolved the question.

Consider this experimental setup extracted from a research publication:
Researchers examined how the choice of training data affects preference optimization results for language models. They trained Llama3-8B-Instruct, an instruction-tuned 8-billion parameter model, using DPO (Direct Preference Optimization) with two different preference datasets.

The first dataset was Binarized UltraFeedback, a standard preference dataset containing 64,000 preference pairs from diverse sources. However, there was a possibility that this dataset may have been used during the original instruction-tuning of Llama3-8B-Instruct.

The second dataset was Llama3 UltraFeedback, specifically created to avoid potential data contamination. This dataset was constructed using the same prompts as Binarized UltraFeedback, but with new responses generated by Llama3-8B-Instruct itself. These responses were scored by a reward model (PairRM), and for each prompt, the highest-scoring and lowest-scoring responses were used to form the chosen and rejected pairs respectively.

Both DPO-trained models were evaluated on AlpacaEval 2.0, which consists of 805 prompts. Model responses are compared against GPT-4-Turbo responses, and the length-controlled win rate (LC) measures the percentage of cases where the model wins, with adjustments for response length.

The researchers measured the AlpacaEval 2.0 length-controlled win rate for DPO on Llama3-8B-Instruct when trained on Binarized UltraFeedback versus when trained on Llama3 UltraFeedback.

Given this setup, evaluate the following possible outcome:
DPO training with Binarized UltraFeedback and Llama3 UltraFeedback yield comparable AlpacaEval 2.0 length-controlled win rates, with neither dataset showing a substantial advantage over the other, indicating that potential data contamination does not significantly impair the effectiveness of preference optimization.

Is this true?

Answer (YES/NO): NO